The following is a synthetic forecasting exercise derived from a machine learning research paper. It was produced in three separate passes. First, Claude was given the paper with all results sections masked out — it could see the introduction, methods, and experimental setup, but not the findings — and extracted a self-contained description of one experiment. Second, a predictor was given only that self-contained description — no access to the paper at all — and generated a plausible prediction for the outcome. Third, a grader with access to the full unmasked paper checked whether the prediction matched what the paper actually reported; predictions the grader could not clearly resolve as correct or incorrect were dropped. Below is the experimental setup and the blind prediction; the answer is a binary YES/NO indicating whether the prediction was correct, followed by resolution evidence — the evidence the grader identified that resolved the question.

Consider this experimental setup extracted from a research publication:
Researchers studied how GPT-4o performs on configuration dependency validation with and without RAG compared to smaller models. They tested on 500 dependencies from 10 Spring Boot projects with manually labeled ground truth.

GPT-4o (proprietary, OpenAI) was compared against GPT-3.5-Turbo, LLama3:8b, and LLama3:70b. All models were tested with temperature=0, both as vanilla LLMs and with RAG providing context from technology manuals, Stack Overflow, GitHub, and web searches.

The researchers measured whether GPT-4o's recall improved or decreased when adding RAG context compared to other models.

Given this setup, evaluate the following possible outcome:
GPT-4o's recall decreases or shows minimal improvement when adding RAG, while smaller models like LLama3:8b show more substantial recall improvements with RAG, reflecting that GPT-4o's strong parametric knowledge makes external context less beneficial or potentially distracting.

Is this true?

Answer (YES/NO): YES